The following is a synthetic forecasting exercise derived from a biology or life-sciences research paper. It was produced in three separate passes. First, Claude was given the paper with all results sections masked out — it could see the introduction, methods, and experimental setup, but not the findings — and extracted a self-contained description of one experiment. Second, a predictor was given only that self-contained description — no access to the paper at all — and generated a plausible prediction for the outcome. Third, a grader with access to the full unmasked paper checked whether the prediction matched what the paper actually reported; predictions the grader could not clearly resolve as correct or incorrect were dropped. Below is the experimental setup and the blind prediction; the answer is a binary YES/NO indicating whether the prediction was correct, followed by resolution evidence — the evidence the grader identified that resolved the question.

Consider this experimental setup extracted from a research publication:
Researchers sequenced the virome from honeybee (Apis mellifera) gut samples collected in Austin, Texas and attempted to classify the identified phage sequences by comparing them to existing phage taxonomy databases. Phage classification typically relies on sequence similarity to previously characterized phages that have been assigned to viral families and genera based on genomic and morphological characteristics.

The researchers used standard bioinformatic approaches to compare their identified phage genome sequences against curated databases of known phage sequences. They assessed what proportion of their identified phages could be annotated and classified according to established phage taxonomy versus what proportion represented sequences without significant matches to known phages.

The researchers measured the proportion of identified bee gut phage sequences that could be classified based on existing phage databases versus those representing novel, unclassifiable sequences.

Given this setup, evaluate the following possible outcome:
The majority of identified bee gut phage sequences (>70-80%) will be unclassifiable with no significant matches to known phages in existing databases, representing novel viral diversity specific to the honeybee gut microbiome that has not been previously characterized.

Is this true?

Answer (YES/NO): YES